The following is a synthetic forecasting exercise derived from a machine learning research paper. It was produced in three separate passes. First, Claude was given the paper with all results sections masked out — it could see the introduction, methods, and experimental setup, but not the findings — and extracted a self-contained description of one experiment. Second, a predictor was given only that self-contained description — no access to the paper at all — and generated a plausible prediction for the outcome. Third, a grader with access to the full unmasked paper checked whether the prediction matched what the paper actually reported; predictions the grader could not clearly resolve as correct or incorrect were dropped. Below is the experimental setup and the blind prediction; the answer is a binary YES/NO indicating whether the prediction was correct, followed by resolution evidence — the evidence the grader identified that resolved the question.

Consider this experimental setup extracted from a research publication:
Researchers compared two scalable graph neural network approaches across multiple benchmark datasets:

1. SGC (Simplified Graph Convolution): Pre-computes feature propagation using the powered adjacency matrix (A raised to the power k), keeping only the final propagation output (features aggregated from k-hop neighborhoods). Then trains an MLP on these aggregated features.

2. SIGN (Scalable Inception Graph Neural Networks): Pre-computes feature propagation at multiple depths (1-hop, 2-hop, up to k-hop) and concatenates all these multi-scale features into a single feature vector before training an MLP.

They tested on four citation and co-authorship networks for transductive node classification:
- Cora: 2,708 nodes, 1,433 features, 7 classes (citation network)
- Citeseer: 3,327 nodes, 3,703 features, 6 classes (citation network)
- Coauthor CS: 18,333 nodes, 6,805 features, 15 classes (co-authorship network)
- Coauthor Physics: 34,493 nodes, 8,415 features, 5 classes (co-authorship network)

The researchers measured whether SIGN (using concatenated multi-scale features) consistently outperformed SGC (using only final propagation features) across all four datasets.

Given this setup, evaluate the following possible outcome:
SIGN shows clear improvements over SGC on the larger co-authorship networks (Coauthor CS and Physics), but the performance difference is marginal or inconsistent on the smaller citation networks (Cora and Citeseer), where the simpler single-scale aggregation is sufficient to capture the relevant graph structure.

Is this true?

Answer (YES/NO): NO